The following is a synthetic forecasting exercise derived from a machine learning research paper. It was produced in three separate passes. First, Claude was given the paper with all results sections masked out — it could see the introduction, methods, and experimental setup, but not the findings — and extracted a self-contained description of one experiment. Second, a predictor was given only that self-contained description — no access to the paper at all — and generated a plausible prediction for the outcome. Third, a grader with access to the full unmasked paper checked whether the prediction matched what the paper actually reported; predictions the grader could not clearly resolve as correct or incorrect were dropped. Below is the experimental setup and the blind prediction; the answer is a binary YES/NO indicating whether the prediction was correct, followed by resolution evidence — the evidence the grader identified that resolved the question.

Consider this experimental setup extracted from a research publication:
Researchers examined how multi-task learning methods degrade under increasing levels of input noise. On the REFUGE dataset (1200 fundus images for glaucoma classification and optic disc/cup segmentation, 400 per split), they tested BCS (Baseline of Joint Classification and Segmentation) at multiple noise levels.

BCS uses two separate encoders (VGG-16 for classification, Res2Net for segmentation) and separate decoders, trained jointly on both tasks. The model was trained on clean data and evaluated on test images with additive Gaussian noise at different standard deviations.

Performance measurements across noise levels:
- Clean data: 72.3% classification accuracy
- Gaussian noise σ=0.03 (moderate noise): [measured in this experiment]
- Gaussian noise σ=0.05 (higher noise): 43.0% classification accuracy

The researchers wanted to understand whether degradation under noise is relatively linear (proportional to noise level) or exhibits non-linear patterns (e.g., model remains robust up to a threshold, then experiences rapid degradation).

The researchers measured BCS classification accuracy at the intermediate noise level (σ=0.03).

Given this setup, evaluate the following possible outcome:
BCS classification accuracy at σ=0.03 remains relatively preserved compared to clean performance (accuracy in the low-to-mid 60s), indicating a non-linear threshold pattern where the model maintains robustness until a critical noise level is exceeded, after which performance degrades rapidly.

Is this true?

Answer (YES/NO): YES